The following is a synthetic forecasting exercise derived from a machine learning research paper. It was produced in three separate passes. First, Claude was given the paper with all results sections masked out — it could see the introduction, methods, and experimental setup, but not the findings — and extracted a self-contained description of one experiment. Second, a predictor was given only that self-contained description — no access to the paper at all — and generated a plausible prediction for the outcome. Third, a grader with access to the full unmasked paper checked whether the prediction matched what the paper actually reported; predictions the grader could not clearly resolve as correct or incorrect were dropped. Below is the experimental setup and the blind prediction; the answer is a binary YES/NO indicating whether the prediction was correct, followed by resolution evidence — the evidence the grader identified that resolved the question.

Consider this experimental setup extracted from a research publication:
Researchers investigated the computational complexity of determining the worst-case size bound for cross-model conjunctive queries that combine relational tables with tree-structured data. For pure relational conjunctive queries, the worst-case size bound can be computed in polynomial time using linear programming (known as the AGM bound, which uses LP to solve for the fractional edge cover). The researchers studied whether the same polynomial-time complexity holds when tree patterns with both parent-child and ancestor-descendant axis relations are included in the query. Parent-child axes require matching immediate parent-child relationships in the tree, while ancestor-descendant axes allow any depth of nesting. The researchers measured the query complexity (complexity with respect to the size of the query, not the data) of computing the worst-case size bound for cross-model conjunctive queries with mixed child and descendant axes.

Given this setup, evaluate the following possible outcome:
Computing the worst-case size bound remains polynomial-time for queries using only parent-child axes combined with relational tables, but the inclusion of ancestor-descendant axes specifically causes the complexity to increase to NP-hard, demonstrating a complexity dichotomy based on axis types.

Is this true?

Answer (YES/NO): NO